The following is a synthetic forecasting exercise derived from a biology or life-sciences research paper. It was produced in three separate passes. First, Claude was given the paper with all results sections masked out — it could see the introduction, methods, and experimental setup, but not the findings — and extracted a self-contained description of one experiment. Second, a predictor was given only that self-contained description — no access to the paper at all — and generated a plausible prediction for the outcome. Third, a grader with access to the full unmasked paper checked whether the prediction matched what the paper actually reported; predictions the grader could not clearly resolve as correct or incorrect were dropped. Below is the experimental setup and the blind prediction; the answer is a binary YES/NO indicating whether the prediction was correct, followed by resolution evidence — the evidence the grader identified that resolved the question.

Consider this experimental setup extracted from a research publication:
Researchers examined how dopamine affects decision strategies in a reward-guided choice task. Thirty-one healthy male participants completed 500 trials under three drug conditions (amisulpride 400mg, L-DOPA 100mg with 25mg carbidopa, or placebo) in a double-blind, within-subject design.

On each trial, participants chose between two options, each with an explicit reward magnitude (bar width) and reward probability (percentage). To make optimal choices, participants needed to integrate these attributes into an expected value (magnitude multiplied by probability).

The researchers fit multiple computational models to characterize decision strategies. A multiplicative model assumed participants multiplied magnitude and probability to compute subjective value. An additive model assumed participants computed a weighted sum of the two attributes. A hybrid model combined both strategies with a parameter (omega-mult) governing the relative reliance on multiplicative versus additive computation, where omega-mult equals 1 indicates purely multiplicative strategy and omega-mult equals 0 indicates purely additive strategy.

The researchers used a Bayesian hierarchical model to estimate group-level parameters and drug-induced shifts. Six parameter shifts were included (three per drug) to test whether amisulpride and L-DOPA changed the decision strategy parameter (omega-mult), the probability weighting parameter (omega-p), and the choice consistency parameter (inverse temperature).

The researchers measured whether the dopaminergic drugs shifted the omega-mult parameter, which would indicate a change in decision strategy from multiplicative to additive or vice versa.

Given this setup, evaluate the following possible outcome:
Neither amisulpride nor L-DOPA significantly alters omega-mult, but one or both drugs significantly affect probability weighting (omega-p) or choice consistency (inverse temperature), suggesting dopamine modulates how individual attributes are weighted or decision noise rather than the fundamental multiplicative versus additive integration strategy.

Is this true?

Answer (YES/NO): NO